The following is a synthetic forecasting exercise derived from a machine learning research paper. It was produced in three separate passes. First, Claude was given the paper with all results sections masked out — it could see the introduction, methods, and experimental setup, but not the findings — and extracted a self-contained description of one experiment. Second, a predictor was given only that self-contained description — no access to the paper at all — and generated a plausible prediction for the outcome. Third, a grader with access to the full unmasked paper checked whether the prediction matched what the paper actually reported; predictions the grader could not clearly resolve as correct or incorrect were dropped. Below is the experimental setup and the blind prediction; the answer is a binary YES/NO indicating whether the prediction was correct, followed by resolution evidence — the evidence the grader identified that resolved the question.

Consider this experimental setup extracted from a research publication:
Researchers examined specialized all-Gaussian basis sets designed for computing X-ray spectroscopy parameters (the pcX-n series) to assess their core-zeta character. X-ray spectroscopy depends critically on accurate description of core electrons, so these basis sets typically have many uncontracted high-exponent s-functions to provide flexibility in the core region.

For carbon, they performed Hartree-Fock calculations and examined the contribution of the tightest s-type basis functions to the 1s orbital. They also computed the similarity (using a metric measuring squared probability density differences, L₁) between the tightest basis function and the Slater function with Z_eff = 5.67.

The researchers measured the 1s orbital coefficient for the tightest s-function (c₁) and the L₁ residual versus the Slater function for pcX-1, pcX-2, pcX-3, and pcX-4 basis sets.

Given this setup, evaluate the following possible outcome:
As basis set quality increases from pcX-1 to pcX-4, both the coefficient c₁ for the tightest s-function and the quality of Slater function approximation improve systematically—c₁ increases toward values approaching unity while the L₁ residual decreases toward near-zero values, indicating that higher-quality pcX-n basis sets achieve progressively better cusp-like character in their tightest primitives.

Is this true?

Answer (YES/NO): NO